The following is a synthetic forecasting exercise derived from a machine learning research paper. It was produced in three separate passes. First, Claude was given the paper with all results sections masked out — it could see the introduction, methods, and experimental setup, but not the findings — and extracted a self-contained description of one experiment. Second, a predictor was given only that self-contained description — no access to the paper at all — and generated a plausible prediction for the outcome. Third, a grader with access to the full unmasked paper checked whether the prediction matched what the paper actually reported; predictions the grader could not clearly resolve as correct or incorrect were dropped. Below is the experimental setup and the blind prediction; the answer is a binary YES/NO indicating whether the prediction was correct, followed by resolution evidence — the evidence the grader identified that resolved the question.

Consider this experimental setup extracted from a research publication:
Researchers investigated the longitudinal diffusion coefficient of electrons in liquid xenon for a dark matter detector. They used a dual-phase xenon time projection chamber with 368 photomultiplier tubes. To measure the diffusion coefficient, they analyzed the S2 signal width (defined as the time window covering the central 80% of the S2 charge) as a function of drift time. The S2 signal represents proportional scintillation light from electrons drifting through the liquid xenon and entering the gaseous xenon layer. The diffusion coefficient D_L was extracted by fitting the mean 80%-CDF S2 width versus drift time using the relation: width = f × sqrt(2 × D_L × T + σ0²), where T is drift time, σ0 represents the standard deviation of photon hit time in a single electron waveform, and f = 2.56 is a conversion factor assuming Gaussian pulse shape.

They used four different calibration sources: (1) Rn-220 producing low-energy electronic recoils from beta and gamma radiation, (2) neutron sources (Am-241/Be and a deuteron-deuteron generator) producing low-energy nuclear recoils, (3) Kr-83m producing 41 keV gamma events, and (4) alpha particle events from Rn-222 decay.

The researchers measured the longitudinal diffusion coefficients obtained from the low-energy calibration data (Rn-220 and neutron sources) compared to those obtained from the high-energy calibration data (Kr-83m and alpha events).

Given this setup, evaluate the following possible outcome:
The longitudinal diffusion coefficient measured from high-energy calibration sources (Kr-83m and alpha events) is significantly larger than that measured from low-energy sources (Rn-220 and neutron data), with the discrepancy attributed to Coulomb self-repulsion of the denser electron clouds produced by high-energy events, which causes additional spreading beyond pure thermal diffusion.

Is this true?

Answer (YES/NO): NO